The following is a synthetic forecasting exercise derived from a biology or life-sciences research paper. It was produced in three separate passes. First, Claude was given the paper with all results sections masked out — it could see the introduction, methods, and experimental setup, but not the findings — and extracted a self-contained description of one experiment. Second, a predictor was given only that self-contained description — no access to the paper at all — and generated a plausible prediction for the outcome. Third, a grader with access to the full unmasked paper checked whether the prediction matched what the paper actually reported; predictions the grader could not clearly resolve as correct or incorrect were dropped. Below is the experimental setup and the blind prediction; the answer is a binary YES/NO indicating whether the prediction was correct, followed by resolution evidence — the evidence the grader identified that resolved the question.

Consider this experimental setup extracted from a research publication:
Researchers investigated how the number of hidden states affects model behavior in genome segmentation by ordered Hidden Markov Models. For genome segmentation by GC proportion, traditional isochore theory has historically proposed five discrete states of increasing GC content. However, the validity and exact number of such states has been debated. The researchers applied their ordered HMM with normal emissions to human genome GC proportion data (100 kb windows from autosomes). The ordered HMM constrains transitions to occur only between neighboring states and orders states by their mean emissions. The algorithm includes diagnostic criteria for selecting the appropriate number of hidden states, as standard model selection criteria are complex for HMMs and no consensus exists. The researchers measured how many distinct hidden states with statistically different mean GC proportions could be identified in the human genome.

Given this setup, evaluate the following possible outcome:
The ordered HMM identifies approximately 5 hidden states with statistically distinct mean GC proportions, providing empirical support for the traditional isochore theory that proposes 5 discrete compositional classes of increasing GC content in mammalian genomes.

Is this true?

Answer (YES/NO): YES